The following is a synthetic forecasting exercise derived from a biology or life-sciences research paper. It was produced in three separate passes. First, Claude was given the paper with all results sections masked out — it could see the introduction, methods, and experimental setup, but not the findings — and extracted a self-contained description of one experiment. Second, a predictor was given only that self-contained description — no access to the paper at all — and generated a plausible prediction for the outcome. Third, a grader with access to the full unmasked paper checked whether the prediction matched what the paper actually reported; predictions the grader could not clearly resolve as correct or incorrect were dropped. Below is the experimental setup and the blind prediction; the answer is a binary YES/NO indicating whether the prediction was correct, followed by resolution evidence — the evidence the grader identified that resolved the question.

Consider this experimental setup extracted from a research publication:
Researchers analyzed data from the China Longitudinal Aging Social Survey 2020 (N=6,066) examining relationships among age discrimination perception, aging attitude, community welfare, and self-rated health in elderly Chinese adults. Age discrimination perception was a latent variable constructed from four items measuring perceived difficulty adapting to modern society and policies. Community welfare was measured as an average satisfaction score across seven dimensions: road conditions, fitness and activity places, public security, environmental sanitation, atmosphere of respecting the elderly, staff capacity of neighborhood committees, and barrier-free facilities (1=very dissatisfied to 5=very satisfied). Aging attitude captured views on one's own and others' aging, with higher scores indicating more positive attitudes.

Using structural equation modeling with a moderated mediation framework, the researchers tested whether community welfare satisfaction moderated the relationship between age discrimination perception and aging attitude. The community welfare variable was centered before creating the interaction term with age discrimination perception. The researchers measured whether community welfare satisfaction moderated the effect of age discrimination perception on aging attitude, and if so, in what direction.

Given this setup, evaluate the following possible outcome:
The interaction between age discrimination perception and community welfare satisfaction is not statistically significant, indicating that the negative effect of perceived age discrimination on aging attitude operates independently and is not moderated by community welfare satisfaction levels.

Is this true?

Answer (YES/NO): NO